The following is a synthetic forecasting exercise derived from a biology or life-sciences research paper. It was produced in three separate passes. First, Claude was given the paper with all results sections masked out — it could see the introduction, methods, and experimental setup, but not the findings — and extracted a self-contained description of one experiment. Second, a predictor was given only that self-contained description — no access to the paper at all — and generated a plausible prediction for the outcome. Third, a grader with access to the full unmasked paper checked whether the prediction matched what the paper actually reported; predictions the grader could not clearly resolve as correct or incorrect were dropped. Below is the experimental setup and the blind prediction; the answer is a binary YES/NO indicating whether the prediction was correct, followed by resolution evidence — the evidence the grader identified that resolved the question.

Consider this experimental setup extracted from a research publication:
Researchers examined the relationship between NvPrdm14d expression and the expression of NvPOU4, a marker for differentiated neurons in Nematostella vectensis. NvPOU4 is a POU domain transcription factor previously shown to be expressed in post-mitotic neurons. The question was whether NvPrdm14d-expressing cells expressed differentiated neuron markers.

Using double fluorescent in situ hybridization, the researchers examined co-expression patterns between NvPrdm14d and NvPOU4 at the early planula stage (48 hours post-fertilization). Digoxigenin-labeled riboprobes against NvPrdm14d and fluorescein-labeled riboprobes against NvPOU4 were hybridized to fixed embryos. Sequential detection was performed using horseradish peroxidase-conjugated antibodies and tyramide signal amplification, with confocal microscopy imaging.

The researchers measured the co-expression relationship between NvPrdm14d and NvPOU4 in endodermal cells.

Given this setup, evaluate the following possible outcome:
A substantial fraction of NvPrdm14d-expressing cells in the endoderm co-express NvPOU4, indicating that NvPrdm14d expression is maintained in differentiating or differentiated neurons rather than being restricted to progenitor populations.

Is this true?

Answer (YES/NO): YES